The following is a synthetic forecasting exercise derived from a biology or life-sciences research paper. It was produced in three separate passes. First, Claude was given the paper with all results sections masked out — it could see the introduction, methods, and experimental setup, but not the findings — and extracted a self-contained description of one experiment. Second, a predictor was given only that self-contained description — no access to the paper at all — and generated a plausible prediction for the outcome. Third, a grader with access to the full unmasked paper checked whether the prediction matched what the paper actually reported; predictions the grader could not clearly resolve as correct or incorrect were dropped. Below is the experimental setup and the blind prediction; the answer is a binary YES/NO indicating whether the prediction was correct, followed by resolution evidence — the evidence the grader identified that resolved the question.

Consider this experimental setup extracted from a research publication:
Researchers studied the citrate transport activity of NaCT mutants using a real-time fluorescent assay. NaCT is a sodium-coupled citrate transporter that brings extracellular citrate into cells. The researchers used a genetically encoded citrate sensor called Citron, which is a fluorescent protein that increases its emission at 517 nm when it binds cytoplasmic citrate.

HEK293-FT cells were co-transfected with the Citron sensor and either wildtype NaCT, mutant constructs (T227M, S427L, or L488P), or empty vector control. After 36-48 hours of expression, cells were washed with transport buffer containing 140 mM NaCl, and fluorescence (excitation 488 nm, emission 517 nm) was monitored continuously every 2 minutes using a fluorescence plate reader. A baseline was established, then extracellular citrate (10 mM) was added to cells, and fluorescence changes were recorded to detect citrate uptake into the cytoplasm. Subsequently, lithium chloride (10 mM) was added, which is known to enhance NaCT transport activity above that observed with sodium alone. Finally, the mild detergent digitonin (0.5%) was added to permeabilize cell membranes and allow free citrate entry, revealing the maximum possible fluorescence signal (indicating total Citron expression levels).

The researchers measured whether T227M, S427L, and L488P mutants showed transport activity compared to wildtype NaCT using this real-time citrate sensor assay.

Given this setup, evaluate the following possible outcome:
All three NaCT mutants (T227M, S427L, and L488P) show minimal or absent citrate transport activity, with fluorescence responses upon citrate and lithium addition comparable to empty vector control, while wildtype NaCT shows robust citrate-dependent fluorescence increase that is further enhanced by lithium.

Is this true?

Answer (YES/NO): NO